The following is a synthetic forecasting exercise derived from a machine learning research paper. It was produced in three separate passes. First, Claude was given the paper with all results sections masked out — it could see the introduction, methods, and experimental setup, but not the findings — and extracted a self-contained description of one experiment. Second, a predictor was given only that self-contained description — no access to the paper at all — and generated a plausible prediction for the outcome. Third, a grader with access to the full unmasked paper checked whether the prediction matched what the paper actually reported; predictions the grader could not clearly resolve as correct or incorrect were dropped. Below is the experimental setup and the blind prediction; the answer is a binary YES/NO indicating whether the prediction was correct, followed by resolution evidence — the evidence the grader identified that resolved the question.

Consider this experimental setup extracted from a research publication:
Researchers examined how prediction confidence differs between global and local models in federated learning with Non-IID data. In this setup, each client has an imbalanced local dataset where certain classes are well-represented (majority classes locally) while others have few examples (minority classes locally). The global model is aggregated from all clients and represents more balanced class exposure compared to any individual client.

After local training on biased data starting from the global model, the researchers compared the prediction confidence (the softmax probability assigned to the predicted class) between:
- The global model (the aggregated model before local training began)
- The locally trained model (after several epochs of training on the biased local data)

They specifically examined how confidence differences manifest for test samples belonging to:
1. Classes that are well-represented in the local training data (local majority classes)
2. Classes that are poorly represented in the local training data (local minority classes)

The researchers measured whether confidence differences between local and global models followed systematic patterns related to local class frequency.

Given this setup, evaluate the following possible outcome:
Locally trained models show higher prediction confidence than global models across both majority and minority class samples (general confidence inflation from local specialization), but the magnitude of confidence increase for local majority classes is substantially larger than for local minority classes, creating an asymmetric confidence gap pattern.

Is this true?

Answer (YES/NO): NO